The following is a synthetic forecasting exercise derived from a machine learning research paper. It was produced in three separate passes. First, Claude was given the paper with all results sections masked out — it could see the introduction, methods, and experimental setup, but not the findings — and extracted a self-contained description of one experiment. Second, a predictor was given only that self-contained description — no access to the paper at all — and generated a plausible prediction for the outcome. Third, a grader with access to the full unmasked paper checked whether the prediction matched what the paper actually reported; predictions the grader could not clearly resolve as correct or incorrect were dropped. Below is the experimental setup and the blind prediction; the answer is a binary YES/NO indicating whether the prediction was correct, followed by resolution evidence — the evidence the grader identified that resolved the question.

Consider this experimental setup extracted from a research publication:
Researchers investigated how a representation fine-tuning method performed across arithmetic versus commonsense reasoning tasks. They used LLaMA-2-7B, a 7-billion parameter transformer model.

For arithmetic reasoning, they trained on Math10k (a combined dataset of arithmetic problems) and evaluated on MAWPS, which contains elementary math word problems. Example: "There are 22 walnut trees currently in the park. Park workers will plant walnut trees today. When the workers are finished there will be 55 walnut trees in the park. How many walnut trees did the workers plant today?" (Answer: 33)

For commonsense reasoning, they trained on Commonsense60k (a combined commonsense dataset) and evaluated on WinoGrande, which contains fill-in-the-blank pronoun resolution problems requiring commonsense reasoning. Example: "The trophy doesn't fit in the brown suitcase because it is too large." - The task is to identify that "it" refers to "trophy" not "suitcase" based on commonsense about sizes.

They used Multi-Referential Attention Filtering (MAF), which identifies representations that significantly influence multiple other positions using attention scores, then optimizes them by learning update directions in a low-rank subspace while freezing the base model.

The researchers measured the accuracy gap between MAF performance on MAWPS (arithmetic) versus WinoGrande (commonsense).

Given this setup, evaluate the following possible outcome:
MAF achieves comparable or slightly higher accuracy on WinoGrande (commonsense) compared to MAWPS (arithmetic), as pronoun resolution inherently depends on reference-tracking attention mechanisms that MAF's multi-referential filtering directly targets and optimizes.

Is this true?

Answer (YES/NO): NO